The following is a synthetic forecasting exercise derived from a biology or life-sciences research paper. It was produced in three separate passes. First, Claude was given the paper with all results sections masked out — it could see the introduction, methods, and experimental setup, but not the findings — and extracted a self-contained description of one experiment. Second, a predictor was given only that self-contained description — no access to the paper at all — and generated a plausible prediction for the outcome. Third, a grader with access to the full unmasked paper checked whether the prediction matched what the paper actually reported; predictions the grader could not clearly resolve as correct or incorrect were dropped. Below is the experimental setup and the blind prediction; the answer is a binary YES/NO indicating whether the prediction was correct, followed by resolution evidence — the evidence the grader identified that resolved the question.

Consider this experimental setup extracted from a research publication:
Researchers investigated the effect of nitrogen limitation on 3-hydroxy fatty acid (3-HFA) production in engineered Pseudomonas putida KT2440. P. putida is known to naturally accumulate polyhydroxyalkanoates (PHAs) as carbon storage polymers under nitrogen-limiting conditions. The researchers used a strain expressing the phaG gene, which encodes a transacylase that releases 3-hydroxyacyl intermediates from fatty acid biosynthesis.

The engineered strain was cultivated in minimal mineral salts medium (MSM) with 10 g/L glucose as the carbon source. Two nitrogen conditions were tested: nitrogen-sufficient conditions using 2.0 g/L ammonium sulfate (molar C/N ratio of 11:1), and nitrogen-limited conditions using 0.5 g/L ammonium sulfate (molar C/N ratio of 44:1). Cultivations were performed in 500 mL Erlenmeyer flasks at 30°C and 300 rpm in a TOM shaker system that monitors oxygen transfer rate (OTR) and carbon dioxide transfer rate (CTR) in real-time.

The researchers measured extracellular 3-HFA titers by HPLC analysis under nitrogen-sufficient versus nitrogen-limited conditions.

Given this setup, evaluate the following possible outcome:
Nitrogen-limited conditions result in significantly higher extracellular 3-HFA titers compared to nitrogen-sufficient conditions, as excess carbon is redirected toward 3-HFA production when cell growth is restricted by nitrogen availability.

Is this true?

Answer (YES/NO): YES